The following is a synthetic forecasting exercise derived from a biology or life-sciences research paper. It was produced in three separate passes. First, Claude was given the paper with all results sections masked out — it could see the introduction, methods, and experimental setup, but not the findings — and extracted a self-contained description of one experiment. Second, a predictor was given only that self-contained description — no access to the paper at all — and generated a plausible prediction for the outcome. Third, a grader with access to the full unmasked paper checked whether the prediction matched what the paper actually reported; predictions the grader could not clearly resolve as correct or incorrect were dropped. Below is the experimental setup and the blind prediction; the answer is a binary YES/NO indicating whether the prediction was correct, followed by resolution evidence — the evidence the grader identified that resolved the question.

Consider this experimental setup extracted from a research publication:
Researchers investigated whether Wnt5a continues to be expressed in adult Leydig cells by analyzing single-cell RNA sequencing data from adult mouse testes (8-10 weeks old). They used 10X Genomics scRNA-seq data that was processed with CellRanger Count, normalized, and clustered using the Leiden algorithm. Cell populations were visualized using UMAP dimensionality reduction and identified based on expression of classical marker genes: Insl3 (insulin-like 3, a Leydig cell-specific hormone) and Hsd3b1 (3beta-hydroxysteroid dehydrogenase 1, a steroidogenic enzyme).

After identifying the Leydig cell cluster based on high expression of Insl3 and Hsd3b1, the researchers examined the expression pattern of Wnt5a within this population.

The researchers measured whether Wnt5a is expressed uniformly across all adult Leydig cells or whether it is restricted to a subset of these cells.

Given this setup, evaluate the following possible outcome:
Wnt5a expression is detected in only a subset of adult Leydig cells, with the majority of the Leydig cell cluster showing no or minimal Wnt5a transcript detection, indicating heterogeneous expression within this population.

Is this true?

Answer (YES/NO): YES